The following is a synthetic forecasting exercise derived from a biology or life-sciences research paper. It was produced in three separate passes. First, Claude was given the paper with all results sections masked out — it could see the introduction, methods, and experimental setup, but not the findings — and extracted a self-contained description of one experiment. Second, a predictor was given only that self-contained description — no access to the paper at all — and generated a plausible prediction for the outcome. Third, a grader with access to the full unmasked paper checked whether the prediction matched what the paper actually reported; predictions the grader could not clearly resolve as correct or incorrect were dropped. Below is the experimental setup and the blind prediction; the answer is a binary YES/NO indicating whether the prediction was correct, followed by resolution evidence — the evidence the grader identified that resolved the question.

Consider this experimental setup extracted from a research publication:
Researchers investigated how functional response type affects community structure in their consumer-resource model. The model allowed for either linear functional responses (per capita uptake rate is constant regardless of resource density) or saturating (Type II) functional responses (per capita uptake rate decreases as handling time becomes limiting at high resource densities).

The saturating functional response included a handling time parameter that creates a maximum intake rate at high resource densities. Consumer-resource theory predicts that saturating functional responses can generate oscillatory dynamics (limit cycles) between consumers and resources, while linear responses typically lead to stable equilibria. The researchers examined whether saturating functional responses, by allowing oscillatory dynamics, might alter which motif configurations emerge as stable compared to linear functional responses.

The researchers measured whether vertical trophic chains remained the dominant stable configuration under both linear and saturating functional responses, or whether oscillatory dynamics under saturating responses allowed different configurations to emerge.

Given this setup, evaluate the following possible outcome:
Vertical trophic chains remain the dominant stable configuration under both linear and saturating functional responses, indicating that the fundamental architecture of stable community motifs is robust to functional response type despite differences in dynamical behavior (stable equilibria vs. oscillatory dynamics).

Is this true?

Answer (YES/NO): YES